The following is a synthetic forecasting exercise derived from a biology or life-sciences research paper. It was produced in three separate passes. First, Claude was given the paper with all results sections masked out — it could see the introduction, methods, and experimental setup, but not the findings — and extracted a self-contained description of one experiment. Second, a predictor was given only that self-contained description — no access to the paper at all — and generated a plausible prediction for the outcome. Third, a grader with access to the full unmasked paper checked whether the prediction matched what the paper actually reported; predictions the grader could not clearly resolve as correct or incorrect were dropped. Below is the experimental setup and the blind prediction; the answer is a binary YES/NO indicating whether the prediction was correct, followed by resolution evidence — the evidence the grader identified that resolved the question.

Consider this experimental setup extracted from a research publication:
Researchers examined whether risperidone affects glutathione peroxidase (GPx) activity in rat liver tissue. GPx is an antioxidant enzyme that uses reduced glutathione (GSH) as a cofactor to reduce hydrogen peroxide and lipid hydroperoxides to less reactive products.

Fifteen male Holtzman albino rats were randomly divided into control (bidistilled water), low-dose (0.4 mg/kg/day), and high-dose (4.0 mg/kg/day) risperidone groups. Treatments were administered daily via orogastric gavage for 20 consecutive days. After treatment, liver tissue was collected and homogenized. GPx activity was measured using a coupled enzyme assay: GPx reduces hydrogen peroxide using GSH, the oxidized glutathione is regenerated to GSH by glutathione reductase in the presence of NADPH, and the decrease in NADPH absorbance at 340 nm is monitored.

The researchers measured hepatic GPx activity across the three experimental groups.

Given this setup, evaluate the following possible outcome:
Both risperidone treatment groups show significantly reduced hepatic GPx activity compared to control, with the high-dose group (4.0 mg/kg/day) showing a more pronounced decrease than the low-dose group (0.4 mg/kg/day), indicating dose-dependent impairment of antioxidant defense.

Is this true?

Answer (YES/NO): NO